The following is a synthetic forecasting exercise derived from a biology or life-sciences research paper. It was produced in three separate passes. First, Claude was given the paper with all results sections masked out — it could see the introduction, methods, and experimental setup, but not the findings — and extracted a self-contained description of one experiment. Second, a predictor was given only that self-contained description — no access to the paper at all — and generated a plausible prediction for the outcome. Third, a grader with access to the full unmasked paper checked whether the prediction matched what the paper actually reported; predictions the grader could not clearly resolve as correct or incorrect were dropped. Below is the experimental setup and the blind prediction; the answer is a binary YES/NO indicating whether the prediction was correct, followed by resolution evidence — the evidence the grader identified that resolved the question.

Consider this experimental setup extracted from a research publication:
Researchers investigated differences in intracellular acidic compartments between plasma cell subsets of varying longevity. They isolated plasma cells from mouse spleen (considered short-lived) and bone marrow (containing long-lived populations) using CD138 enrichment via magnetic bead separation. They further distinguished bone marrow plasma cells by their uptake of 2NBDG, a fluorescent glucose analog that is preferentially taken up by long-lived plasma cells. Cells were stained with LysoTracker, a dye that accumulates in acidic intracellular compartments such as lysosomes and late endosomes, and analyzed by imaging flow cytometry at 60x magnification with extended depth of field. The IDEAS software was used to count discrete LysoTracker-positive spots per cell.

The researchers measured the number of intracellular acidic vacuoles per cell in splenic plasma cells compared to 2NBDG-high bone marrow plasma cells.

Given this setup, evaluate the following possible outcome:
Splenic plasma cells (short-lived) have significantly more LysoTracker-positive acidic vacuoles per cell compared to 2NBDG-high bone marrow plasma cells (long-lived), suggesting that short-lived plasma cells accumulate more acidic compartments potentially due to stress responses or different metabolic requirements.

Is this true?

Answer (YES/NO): NO